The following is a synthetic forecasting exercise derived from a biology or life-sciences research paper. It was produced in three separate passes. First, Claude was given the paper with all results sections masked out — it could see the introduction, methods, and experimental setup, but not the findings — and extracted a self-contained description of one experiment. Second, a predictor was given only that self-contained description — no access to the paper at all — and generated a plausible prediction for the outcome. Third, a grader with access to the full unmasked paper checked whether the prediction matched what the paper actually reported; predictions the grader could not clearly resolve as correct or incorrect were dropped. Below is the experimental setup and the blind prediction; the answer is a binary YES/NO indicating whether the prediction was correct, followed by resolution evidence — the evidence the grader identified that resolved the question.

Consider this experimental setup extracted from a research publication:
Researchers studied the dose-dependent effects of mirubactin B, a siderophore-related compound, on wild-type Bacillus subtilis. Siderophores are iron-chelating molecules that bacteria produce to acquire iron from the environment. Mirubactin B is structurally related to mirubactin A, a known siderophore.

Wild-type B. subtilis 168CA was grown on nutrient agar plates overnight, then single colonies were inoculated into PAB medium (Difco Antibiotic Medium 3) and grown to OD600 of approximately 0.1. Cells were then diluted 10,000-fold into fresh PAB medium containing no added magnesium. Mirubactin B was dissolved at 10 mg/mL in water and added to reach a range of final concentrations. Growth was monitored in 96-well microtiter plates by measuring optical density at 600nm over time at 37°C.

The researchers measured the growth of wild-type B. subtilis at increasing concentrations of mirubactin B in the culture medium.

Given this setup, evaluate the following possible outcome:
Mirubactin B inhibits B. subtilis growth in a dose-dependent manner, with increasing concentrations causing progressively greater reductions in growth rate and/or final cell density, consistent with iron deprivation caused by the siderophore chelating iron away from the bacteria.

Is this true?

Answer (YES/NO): YES